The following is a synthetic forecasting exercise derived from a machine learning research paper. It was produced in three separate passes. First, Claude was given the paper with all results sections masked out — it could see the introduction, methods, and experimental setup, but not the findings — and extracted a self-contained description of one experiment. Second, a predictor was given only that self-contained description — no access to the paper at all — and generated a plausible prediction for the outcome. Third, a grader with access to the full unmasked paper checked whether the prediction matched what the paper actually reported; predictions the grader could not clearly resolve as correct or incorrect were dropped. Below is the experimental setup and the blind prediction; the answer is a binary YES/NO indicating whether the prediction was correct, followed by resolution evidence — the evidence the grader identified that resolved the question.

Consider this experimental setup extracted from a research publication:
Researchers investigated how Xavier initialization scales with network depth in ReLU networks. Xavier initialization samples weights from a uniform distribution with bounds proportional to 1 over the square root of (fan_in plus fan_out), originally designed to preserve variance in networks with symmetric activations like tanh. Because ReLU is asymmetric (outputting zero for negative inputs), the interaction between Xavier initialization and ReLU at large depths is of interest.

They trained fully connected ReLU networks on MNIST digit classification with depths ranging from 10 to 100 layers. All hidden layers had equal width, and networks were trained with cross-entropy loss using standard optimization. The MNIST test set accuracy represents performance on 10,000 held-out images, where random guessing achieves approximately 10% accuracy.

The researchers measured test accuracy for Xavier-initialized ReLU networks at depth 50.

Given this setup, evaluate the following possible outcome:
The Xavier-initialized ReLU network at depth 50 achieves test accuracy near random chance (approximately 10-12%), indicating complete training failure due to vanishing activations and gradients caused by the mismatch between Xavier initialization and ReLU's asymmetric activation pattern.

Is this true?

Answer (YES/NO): NO